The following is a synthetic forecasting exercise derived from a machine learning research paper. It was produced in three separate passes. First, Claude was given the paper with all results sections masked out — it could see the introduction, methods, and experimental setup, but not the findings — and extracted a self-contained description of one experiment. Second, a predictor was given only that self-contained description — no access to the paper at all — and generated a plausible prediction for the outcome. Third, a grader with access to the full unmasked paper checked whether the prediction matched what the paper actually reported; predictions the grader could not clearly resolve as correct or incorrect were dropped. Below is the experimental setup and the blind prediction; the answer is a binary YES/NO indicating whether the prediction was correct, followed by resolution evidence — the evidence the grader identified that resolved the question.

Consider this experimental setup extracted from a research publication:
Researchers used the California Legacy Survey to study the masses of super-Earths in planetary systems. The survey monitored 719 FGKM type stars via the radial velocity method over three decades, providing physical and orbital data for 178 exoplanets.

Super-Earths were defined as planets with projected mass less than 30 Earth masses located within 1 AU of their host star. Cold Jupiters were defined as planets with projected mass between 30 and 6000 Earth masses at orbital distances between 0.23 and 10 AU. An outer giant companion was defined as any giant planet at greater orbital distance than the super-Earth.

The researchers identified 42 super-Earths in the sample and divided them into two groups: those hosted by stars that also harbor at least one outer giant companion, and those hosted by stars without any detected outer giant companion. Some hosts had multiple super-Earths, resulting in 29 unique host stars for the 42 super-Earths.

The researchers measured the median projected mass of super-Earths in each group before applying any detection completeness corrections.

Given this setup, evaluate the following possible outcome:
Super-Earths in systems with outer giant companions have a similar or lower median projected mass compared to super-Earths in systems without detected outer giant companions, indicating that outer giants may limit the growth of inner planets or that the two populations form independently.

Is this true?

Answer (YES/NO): YES